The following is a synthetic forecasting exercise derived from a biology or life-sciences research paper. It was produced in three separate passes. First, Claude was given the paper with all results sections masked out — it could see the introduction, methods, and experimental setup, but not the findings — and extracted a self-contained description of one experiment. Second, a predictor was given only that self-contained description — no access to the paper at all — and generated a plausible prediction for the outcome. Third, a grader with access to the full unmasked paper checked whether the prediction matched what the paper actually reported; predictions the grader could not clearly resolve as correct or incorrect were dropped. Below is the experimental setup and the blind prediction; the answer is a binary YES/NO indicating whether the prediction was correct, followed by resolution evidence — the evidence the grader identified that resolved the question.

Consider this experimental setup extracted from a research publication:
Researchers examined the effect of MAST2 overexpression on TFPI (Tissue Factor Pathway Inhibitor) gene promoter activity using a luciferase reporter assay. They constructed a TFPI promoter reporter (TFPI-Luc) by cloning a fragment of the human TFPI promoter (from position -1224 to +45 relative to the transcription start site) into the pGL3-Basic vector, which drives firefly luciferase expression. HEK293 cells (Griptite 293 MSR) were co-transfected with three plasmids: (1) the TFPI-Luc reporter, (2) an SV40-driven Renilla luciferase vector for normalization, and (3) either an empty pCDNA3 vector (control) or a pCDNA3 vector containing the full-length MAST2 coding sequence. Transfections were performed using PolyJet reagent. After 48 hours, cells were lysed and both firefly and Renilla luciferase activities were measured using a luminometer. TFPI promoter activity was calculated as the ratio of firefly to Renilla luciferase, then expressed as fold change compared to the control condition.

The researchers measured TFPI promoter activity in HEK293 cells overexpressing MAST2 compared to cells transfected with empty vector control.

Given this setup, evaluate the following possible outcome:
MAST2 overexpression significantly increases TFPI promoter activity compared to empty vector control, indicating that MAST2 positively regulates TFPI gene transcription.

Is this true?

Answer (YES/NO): NO